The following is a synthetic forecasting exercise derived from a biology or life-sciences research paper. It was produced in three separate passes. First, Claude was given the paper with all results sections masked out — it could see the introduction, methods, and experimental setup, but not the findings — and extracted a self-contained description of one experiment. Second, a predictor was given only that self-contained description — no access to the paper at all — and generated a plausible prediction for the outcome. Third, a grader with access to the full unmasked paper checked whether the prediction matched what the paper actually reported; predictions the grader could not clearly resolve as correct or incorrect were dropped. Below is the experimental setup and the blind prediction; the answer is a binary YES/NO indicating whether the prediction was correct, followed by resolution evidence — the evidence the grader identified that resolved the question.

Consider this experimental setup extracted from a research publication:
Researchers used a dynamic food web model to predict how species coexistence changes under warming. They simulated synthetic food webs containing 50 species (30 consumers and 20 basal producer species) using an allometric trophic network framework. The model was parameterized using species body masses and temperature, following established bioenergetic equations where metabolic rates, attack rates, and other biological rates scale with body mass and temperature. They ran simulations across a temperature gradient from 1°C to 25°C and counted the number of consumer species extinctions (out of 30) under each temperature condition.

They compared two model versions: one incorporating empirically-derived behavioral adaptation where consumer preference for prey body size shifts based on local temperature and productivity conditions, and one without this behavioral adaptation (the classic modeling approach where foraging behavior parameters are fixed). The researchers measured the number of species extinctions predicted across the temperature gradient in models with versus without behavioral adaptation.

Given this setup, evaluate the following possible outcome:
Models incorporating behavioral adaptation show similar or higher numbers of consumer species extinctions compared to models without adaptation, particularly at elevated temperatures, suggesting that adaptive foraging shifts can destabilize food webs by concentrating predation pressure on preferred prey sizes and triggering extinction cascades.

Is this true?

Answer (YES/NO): NO